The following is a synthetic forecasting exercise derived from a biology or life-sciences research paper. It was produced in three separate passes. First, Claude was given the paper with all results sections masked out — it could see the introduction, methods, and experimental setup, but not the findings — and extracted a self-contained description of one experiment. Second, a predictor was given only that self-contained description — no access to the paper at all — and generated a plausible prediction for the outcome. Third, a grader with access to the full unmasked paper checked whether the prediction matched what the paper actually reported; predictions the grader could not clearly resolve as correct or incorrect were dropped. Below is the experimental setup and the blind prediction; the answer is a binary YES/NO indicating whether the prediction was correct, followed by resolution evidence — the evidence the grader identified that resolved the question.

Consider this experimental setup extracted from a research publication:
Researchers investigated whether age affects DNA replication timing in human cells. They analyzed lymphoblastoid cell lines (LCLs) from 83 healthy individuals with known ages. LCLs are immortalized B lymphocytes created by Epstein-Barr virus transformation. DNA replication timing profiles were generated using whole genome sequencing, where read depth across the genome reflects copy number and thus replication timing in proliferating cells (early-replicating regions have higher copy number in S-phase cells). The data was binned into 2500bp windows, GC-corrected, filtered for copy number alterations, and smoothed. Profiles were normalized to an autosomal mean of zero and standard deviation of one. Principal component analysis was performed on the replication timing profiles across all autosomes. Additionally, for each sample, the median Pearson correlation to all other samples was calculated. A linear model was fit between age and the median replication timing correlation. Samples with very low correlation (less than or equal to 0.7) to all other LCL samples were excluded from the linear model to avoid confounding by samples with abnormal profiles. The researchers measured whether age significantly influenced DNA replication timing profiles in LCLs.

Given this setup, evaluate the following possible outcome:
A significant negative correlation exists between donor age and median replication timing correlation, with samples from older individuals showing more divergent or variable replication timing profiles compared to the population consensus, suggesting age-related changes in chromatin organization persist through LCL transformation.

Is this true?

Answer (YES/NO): NO